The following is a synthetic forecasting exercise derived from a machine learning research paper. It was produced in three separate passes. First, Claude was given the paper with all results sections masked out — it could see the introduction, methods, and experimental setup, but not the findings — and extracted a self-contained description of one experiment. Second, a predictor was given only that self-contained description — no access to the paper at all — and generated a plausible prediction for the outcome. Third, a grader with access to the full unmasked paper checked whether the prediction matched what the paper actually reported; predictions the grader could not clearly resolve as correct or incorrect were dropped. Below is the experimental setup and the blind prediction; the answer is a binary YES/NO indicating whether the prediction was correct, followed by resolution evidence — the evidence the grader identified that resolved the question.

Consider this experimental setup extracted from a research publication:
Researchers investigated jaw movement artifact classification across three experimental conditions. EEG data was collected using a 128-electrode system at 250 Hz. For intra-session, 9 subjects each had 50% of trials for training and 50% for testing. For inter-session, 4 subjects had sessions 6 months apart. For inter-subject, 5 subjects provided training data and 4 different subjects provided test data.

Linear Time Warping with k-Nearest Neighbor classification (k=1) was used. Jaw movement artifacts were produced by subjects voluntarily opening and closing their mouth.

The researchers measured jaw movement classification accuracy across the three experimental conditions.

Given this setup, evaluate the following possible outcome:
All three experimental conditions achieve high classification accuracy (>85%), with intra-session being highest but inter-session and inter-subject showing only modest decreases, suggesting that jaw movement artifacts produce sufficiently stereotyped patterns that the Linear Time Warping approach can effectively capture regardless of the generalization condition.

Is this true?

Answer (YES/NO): NO